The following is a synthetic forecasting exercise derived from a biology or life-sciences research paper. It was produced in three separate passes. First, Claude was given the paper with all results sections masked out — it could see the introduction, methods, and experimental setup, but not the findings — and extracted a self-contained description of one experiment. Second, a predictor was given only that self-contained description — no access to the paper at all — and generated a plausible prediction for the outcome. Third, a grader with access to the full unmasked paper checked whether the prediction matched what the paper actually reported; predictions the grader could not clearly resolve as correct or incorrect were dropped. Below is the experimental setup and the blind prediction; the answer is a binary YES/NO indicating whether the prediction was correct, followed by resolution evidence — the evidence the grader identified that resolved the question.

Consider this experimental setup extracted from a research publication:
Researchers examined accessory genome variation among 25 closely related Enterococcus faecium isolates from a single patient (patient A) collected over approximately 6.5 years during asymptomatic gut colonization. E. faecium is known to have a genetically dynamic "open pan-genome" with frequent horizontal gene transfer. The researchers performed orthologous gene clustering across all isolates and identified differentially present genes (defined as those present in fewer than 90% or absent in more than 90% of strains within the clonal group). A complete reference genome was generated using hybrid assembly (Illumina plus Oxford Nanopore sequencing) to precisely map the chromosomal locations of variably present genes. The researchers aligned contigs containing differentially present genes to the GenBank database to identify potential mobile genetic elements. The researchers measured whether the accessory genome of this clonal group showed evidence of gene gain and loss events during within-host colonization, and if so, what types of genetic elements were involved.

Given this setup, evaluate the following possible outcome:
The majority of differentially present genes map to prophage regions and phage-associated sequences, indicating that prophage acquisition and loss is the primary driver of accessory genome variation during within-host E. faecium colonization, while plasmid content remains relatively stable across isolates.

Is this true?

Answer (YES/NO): NO